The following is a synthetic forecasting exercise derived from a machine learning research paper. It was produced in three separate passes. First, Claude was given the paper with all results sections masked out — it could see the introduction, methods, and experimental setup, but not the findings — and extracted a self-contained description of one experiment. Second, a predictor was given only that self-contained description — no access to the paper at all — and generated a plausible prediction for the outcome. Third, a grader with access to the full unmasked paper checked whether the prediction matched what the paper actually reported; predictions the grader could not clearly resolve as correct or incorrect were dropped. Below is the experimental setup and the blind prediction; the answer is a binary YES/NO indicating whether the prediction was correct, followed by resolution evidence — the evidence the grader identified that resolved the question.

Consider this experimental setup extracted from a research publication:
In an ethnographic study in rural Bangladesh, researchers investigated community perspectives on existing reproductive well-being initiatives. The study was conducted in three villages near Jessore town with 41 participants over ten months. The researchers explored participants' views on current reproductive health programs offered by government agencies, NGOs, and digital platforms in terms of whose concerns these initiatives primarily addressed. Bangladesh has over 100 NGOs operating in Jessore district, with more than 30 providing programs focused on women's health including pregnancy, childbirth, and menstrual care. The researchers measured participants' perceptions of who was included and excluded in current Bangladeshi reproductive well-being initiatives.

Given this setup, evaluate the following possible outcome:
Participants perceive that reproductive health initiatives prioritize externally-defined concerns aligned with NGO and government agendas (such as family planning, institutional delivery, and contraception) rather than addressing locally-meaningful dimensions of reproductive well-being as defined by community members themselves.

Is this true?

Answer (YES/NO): NO